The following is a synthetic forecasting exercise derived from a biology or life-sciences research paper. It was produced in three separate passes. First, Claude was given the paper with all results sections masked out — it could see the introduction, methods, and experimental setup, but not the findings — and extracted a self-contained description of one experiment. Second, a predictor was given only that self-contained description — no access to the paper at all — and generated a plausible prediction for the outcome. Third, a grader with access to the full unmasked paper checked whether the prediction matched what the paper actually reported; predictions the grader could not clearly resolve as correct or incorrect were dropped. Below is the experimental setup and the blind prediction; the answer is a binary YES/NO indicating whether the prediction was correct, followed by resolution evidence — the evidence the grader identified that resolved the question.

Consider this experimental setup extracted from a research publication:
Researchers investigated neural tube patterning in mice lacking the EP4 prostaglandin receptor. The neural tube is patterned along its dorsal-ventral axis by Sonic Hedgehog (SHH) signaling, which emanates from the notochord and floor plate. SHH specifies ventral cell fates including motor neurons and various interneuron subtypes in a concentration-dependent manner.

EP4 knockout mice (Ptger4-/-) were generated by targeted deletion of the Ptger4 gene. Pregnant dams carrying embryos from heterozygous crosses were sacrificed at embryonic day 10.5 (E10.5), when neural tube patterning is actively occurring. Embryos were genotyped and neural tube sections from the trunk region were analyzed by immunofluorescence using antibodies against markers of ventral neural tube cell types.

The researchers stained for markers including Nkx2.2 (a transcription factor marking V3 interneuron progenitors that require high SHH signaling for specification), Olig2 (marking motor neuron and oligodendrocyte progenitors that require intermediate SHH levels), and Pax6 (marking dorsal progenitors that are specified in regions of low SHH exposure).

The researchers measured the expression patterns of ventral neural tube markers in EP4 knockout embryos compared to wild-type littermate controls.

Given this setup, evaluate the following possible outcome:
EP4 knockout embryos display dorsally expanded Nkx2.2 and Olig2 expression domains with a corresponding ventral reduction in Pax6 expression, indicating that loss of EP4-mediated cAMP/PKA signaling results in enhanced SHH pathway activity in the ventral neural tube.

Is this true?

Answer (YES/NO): NO